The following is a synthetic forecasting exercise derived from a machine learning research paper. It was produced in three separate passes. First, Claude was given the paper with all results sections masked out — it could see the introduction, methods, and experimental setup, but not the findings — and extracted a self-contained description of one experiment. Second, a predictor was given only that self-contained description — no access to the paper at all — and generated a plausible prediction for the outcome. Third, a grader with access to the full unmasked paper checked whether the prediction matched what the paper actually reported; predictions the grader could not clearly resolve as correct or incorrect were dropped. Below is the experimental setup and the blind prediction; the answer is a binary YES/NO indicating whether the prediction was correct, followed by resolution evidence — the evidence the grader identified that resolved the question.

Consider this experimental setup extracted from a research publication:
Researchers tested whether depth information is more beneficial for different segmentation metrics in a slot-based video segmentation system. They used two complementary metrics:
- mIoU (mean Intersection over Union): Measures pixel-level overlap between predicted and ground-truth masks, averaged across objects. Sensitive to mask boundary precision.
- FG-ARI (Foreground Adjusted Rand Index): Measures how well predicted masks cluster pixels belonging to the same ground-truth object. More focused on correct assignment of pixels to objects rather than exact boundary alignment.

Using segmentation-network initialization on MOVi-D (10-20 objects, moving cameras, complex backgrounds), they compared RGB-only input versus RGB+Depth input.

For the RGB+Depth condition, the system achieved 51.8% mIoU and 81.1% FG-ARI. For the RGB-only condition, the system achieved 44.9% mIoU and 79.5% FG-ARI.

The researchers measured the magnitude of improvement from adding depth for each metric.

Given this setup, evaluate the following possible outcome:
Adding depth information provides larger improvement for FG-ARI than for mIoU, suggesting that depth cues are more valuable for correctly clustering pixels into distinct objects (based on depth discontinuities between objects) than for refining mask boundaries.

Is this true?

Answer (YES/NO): NO